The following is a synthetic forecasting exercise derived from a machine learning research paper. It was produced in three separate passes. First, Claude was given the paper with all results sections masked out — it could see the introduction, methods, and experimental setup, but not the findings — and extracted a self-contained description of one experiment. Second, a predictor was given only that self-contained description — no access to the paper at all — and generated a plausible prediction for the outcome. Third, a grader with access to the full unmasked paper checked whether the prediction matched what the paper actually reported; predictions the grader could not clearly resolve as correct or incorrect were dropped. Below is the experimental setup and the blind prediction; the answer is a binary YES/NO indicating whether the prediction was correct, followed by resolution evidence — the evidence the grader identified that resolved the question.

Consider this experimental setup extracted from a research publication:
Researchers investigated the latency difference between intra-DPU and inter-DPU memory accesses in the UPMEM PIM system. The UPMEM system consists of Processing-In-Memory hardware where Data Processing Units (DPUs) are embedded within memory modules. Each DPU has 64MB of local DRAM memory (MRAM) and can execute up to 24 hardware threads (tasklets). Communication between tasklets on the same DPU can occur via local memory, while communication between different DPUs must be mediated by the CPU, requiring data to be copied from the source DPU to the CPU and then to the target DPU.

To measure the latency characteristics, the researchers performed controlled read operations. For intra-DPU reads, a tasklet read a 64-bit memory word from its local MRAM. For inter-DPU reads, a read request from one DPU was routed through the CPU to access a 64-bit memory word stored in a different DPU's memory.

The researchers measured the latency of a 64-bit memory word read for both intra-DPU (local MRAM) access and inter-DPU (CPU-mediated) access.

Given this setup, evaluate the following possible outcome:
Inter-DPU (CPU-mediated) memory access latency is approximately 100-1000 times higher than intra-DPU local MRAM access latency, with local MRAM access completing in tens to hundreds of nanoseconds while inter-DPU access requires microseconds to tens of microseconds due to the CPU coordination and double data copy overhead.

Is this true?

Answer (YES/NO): NO